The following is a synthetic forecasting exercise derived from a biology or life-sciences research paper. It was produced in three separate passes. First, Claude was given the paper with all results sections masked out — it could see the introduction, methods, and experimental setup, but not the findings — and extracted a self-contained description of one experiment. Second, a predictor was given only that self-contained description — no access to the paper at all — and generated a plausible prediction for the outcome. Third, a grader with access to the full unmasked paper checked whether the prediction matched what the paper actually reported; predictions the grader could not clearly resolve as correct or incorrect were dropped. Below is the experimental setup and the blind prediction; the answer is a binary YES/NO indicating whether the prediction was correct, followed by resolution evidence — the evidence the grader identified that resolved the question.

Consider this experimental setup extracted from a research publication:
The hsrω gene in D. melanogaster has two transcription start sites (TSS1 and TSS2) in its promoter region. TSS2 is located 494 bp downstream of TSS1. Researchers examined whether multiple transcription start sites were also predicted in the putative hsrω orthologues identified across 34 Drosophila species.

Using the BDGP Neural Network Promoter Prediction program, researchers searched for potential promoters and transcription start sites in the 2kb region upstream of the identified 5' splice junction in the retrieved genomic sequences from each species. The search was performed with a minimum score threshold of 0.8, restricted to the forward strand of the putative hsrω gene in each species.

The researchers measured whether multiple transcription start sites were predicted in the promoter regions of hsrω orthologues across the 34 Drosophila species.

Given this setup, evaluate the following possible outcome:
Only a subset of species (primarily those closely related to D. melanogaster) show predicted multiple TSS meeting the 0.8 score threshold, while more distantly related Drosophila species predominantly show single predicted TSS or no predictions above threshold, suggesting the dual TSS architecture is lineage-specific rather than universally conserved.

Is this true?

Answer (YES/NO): NO